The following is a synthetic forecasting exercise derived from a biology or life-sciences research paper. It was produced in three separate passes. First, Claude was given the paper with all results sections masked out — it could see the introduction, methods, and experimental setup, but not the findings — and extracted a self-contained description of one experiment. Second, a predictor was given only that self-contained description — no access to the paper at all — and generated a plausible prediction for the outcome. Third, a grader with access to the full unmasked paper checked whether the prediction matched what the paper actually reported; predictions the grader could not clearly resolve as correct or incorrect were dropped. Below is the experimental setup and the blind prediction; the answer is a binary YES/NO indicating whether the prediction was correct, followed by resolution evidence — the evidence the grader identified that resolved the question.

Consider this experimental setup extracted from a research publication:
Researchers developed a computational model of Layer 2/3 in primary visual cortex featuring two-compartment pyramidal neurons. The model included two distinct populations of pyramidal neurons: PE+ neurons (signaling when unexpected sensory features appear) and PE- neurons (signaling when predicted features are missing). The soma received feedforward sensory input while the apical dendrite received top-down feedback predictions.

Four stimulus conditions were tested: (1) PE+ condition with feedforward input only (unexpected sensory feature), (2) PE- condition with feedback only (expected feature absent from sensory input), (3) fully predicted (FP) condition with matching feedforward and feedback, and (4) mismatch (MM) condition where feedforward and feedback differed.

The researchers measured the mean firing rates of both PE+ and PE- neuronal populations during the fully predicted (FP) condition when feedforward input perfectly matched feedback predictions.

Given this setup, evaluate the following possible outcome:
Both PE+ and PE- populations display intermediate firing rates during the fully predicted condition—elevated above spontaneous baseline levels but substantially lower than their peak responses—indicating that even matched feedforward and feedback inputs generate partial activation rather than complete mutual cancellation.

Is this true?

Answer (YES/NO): NO